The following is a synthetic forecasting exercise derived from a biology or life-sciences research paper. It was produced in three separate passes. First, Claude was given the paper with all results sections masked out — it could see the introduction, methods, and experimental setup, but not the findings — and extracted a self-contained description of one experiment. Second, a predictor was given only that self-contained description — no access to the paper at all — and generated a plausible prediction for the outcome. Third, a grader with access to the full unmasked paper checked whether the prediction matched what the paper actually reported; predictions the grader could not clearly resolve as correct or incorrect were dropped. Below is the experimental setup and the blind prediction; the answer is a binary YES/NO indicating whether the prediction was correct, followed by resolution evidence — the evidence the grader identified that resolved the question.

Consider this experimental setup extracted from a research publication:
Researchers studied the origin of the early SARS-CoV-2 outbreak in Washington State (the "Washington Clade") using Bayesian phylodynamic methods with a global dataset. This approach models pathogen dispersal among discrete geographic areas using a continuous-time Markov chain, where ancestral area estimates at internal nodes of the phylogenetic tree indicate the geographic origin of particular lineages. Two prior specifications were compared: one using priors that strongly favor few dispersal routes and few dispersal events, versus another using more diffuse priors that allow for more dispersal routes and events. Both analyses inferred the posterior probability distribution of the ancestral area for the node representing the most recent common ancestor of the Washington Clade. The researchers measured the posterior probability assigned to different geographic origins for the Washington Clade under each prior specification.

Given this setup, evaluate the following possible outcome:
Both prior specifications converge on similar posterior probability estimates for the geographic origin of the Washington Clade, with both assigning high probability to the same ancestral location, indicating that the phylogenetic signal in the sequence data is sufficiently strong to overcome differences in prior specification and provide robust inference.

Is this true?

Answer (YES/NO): NO